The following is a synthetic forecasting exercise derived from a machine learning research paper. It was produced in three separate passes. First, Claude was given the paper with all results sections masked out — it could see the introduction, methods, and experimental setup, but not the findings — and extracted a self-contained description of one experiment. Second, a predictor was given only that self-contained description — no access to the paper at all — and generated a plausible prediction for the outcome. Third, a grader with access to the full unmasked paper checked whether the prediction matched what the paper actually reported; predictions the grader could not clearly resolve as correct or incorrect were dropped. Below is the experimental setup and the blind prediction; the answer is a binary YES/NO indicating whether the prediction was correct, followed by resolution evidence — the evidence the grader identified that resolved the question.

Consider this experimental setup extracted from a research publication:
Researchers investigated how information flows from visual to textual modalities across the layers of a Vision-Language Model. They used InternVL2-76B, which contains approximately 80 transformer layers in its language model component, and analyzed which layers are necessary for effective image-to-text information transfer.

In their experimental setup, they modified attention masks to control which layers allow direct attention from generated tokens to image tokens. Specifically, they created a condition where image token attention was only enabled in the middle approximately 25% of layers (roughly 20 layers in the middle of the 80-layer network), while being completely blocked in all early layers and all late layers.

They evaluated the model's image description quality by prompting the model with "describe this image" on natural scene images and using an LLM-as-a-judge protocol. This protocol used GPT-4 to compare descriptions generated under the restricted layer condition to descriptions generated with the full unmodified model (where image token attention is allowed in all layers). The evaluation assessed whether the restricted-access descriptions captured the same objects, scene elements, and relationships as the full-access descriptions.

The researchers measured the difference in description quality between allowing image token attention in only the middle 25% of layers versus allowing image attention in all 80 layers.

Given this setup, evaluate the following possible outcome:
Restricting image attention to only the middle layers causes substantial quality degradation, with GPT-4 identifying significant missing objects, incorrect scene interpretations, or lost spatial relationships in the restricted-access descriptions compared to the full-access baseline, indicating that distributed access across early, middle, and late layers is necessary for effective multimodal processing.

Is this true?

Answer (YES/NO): NO